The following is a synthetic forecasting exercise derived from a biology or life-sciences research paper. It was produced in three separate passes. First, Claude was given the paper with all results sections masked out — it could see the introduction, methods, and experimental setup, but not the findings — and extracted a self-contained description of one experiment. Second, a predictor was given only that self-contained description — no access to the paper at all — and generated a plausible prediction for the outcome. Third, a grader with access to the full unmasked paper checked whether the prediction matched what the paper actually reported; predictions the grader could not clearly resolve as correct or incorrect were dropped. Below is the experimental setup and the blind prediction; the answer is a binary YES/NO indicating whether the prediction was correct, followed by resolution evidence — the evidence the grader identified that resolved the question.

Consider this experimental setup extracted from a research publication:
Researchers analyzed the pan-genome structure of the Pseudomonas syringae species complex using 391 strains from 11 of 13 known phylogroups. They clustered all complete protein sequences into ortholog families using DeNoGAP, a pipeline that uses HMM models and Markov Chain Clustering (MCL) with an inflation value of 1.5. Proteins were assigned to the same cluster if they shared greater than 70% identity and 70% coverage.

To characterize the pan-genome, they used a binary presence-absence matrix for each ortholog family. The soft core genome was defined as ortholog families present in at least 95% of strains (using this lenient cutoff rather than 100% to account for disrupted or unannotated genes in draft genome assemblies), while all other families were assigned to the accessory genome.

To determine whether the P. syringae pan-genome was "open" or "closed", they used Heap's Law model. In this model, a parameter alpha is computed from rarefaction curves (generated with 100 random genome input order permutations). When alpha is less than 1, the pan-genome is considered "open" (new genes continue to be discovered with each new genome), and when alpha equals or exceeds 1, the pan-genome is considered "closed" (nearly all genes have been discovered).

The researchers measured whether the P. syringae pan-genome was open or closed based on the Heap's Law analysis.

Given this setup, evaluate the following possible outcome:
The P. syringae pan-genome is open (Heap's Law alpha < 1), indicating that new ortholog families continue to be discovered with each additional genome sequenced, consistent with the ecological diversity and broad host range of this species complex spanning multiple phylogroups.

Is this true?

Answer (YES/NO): YES